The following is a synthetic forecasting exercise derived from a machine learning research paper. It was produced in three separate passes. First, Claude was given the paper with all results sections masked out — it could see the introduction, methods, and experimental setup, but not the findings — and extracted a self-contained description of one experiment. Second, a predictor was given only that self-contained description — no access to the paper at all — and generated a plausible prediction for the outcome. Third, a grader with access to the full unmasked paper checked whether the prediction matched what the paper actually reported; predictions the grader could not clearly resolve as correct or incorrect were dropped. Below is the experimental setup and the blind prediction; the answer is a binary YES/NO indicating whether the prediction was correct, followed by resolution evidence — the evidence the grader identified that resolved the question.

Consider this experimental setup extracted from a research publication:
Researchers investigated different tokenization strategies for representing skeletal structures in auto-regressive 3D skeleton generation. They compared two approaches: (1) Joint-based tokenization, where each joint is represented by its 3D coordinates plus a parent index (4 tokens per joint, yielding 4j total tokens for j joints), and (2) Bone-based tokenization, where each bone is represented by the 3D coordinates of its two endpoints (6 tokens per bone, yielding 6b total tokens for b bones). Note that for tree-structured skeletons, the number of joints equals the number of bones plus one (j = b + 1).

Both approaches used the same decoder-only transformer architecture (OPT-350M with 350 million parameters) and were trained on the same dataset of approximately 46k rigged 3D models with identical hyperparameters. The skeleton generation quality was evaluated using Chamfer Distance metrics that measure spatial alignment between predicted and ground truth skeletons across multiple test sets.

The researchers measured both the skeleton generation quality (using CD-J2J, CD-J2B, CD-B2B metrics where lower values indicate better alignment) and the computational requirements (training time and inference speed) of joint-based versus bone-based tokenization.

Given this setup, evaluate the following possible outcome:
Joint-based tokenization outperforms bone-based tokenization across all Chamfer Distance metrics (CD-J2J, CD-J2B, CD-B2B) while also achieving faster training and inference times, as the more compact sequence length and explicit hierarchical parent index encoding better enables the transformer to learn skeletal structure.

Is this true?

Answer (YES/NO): NO